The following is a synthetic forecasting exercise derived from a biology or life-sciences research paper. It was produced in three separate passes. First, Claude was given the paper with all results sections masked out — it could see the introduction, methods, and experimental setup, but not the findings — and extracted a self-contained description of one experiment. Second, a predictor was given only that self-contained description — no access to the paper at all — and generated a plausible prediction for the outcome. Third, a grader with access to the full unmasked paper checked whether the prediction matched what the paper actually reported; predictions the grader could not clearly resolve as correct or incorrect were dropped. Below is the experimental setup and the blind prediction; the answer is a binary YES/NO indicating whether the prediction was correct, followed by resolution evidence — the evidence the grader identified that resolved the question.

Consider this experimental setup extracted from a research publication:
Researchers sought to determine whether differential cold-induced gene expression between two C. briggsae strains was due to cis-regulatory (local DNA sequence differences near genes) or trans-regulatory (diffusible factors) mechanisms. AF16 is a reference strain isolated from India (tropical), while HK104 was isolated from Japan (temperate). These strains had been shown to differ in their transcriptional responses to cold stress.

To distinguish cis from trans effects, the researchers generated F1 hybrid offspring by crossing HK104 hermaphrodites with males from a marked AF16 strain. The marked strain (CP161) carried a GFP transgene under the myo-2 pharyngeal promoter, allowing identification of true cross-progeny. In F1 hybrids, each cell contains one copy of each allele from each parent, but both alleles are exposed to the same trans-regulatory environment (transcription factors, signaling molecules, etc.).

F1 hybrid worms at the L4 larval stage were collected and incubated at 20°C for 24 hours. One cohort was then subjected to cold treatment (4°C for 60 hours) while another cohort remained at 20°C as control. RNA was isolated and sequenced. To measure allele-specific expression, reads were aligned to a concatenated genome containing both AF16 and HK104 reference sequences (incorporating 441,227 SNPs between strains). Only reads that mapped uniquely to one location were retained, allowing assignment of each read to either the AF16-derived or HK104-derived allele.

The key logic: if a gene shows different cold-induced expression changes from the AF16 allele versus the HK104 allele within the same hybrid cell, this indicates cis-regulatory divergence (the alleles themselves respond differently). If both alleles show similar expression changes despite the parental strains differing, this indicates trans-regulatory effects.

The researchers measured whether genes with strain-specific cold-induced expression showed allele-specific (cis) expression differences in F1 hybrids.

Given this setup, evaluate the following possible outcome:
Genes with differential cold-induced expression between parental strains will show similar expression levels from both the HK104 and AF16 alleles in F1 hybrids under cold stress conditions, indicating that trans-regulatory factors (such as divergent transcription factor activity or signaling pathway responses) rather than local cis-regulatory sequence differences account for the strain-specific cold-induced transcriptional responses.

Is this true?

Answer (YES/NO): YES